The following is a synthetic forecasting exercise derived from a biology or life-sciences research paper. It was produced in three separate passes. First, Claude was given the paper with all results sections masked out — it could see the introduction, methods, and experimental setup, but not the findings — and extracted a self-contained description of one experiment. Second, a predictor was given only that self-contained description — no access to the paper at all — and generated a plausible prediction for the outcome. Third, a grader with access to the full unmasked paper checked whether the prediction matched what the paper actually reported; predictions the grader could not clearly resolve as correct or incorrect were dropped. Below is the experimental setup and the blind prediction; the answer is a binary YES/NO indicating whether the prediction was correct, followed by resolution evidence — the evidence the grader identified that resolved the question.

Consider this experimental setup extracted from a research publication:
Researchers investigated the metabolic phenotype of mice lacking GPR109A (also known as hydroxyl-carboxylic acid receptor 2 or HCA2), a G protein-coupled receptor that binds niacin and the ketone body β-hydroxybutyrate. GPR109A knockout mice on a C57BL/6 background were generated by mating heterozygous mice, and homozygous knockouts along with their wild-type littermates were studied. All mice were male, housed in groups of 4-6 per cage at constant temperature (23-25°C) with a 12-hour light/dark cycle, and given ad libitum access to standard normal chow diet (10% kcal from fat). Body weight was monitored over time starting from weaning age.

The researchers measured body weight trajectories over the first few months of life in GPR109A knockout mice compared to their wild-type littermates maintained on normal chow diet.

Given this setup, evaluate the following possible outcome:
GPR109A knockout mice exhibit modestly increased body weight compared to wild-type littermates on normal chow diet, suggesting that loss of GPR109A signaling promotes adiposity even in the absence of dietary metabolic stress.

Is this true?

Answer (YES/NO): YES